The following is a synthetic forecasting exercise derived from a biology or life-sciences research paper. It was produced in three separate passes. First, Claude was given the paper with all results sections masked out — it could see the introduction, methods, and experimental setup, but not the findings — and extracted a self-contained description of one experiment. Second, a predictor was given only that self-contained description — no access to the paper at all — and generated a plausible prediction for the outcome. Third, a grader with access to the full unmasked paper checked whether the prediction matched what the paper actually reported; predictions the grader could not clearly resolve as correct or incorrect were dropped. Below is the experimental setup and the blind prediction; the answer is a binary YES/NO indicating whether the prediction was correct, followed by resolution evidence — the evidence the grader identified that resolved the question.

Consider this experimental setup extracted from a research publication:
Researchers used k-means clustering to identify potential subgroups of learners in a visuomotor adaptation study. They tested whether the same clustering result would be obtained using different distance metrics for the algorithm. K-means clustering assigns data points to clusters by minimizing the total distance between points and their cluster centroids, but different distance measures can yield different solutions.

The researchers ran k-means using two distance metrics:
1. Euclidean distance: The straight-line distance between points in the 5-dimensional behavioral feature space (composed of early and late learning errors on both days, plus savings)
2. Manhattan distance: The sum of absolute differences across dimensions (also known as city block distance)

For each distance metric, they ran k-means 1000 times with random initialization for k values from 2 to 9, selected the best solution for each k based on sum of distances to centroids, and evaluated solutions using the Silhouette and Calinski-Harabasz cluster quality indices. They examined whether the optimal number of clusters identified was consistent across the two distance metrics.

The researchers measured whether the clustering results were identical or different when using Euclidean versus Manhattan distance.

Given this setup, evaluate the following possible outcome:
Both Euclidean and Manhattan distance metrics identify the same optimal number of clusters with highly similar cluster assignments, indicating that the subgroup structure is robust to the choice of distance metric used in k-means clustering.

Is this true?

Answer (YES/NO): YES